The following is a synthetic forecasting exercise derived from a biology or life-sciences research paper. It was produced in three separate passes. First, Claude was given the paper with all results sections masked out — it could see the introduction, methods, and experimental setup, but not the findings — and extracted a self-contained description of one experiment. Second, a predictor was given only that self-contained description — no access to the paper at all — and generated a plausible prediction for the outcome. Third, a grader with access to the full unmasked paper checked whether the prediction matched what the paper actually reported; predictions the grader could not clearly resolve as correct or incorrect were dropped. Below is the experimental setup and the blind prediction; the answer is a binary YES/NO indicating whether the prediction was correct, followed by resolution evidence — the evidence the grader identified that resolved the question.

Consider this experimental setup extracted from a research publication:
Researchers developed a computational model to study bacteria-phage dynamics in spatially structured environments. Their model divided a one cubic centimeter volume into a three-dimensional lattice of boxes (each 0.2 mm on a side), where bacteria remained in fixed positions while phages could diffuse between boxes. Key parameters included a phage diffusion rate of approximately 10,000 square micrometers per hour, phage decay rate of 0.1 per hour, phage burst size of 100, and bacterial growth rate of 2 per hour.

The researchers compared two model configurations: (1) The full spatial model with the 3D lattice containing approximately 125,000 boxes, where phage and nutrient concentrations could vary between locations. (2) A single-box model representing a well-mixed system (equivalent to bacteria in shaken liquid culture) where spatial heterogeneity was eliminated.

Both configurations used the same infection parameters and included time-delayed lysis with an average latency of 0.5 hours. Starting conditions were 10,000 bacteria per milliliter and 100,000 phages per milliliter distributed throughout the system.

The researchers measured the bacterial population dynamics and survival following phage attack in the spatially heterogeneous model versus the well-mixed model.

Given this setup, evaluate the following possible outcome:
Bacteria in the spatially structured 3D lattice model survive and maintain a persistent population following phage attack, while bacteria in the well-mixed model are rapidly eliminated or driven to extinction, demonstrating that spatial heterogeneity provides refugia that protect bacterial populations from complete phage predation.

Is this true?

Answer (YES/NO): YES